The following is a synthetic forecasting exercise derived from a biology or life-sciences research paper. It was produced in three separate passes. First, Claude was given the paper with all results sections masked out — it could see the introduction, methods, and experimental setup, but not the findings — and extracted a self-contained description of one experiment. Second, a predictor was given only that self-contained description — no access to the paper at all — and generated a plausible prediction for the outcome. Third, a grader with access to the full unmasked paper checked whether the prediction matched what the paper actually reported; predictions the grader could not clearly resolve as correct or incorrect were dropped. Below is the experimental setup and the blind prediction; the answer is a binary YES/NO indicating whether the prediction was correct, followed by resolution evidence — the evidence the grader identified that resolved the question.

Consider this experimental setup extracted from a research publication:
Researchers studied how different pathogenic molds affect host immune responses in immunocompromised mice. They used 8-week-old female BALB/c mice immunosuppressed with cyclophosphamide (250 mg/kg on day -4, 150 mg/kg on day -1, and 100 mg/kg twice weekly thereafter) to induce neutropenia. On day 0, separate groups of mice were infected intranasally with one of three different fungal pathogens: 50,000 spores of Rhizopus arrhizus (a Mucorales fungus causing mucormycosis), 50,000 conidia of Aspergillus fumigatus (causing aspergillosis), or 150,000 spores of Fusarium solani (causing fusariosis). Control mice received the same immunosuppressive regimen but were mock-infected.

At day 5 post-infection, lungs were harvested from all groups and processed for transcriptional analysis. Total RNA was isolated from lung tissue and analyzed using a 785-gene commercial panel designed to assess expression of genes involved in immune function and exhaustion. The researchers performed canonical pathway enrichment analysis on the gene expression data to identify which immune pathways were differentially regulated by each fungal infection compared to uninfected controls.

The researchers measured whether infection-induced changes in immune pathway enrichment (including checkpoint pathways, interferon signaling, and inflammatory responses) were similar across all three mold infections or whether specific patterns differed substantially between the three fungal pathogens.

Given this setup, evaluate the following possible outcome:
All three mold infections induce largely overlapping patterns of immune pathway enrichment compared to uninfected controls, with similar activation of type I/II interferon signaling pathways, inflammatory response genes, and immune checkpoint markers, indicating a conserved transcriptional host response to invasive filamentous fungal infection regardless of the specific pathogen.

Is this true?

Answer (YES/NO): NO